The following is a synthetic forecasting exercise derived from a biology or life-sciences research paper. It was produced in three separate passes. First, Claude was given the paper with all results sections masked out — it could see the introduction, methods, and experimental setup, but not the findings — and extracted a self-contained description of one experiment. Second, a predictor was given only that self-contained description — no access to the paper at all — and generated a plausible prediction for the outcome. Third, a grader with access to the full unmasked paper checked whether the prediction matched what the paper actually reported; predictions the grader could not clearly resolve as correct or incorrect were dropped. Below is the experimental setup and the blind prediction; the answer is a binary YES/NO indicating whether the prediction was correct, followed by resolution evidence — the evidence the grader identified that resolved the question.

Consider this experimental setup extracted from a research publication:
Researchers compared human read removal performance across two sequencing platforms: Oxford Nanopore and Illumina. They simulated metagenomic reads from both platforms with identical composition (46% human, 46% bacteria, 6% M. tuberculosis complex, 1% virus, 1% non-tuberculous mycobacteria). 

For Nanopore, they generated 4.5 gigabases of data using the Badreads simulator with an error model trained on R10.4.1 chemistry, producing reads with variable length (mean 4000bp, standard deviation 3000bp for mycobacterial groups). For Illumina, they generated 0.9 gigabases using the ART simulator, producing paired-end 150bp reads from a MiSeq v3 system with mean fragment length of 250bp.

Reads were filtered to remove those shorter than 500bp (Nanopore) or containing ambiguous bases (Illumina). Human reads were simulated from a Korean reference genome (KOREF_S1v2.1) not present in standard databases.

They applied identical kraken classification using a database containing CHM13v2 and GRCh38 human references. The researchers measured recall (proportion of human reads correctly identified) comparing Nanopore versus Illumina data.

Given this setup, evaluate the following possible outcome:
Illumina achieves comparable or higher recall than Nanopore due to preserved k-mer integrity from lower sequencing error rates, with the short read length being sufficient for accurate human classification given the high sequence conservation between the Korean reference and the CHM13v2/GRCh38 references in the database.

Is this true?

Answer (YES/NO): NO